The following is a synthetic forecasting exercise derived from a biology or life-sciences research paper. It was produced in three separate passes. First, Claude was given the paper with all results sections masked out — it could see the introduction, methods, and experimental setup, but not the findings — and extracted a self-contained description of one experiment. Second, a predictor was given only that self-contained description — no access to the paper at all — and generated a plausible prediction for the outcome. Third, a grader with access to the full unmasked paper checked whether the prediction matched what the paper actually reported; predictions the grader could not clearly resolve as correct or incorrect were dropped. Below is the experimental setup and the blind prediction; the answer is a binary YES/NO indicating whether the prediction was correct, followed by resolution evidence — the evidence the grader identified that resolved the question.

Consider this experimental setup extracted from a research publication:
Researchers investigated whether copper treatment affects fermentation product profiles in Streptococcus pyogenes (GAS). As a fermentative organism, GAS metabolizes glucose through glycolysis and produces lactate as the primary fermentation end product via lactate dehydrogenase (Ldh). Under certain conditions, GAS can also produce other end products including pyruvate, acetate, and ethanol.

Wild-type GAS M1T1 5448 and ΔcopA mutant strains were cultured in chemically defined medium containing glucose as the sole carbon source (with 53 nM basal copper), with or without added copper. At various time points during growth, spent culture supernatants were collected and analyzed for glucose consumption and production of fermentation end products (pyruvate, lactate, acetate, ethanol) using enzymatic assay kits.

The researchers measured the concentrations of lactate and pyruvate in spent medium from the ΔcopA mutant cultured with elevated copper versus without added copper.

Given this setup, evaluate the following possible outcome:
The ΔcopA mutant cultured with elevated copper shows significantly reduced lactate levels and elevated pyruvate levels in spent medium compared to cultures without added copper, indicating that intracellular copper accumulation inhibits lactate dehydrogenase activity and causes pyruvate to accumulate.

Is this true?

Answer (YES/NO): NO